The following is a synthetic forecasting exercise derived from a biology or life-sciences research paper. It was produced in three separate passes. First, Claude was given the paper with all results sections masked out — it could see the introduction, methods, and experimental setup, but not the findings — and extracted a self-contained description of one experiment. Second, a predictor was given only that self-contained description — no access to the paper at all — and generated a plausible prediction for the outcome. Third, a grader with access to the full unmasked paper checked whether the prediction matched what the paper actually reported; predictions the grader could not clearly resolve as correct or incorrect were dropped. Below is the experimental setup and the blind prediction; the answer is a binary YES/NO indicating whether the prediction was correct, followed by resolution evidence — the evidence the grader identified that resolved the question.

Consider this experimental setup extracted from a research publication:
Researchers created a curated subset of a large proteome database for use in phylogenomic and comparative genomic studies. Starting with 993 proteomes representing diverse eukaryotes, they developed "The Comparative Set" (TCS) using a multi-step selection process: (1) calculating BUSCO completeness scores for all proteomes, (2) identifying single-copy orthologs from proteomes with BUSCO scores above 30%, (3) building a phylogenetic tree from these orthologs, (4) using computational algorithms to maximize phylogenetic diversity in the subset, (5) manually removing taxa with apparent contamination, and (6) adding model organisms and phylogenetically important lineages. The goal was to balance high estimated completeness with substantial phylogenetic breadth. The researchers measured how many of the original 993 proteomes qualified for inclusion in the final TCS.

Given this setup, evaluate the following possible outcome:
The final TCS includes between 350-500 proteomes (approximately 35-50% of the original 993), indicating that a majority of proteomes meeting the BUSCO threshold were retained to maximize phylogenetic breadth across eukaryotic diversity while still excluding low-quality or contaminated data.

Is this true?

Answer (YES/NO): NO